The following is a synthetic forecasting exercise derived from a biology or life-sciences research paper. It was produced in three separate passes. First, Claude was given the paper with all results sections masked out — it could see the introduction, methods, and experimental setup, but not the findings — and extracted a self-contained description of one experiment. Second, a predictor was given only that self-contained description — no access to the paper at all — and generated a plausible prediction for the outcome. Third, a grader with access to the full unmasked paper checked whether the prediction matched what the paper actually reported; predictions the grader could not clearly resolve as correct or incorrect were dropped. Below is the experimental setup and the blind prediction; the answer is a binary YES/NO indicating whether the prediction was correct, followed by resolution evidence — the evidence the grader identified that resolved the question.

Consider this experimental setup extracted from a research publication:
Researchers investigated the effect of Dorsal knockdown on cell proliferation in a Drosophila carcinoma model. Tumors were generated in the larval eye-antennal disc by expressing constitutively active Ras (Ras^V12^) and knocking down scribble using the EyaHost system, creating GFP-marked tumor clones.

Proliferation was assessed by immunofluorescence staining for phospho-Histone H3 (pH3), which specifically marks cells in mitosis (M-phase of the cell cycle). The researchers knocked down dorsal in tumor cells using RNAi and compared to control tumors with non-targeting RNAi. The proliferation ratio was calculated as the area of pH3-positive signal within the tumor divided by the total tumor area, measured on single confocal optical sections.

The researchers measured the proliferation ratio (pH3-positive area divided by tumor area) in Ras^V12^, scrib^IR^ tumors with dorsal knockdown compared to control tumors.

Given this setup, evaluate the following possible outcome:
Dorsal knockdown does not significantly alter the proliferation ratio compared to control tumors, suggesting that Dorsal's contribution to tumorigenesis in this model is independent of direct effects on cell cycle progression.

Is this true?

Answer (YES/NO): YES